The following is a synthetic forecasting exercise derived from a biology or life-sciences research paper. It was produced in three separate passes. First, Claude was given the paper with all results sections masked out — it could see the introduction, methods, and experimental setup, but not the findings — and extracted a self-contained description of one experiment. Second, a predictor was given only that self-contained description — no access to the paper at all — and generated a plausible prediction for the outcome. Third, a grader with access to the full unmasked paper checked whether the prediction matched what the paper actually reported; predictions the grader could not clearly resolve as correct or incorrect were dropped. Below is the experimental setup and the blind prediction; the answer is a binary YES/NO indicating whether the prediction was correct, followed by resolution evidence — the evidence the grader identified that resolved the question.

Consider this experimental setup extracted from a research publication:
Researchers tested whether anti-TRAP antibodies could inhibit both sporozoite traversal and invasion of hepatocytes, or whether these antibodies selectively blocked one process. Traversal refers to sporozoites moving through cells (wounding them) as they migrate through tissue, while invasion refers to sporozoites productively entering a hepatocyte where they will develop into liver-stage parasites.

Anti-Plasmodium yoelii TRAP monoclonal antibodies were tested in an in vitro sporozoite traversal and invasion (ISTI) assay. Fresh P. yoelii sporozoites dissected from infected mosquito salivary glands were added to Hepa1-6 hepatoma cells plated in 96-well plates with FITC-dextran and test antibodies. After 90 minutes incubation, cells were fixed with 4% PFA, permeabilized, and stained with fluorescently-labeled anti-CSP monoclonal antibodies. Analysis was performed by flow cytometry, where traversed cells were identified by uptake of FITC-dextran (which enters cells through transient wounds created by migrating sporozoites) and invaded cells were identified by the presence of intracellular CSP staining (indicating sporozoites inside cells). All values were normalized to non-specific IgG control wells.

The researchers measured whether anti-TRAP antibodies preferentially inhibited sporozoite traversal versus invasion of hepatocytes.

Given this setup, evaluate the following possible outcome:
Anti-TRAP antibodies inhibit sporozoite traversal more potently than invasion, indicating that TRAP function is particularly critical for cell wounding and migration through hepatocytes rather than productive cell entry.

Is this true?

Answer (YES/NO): NO